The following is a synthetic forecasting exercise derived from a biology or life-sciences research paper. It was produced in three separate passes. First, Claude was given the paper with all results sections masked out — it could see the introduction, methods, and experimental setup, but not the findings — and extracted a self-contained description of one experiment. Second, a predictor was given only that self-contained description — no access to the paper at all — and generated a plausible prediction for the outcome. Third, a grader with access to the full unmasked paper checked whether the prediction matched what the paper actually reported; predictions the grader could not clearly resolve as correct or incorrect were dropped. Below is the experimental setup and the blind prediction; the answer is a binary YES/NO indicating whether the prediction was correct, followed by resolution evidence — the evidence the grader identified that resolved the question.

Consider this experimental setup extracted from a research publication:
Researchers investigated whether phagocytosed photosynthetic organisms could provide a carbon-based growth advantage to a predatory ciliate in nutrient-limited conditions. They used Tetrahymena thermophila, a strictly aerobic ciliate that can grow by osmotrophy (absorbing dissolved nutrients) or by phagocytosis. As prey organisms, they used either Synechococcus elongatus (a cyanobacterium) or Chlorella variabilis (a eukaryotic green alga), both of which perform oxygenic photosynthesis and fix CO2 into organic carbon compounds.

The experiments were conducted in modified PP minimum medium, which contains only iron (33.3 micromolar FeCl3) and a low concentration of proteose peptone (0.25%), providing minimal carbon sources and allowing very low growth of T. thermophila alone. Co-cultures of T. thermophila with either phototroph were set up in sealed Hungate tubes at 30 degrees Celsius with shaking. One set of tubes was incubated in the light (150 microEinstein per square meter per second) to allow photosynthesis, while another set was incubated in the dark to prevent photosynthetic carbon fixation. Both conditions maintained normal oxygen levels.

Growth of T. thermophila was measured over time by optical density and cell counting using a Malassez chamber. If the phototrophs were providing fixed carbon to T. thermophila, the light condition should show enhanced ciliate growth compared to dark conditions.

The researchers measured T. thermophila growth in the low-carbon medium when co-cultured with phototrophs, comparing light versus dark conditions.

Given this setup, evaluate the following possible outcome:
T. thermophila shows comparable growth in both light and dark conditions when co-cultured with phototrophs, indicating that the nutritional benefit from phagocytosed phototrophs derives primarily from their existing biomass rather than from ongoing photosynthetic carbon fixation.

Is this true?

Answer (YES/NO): NO